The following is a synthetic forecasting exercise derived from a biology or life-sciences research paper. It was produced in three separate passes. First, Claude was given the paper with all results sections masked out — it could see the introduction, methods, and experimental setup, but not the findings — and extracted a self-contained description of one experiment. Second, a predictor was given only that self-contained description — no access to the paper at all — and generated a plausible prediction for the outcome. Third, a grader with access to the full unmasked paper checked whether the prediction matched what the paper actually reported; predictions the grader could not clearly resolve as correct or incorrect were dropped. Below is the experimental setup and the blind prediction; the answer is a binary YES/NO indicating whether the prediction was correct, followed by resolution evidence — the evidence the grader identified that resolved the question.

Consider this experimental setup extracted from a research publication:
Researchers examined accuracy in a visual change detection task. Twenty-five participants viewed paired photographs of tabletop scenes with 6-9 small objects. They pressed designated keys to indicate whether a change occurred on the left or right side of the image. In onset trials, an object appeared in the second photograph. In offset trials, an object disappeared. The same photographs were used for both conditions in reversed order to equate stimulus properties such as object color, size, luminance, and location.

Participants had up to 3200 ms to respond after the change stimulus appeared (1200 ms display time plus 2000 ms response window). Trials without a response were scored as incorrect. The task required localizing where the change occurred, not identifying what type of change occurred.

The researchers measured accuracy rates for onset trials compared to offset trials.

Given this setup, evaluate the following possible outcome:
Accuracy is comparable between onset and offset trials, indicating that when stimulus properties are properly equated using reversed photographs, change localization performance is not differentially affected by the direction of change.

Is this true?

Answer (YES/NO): YES